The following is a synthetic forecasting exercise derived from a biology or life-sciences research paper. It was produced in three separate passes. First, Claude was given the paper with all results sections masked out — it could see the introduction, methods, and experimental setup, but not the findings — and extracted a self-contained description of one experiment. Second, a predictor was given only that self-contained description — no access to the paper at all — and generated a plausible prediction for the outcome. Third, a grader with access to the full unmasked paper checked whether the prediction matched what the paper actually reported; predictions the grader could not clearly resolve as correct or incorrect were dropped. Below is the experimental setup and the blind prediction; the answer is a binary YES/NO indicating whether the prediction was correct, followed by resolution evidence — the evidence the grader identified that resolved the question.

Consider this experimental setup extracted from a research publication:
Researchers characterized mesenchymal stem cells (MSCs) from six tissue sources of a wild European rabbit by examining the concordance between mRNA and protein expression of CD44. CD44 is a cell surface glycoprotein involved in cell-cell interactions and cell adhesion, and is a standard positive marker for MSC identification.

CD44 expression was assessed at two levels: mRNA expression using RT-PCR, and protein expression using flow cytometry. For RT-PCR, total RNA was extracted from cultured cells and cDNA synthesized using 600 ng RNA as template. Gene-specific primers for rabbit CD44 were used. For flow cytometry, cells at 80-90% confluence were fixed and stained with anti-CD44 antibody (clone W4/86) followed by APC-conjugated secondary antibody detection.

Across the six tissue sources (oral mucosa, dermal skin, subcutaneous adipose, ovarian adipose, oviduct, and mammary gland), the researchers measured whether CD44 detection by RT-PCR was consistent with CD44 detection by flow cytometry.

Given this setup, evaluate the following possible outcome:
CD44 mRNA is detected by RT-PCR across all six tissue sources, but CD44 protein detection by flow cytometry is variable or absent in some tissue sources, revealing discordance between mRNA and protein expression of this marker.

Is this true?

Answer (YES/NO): NO